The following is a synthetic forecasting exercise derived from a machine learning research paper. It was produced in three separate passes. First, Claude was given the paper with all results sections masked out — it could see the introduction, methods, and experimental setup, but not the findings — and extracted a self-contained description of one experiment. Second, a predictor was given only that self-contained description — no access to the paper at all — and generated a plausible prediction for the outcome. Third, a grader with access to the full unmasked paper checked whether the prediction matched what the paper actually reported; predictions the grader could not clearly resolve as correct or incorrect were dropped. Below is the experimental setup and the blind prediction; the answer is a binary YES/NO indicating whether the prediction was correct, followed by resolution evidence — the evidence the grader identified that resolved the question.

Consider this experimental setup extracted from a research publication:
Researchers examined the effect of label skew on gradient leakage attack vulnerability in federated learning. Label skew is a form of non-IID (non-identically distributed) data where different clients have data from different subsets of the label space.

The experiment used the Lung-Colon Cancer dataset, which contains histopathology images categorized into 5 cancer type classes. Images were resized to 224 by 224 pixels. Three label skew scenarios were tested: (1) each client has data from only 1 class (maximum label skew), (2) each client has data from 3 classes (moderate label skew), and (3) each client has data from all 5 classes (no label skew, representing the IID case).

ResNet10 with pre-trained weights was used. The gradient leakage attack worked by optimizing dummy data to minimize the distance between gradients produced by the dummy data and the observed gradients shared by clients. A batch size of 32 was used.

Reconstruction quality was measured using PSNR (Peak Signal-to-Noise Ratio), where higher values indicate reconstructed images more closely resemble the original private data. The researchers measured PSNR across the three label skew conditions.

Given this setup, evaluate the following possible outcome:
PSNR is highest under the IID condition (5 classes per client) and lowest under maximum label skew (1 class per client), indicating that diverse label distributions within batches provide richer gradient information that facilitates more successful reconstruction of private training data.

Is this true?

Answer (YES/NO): NO